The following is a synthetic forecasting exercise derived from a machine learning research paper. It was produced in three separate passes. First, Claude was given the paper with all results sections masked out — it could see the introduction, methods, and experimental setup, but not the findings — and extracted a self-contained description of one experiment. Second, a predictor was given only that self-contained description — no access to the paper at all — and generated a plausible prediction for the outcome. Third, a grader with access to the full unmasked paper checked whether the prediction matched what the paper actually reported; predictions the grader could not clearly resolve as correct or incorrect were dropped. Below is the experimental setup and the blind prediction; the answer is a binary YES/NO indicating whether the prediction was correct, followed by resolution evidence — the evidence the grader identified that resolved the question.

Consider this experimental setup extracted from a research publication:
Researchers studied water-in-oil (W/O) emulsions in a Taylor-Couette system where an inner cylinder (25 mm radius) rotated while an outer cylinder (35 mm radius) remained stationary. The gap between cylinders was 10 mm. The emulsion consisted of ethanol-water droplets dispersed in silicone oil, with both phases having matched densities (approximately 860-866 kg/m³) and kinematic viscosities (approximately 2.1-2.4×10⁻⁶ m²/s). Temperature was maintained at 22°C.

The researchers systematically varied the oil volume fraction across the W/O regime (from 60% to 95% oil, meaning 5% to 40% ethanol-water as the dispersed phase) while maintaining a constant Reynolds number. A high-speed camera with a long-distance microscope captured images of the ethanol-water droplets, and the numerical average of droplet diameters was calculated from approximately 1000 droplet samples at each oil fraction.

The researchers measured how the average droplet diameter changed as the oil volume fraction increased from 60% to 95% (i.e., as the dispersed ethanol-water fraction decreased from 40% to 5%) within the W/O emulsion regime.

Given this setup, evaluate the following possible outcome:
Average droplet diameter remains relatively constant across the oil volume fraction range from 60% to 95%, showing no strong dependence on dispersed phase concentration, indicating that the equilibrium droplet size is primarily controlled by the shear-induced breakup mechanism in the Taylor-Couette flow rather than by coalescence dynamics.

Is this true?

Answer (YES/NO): YES